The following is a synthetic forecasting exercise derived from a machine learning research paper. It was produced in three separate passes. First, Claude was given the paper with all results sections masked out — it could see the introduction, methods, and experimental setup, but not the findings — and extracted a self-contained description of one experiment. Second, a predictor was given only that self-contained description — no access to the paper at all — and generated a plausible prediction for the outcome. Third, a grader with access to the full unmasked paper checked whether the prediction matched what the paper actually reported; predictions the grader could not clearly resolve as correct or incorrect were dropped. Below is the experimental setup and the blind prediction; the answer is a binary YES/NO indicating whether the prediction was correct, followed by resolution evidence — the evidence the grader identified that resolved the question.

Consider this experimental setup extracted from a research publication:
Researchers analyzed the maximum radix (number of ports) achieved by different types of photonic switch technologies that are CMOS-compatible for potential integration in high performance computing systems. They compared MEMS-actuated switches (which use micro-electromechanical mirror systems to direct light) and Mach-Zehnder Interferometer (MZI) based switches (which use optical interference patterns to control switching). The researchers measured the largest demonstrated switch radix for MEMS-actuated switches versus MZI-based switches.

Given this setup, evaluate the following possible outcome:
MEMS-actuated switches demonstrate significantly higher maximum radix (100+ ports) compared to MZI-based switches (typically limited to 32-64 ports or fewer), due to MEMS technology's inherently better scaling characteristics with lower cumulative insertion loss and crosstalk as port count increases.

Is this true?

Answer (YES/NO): YES